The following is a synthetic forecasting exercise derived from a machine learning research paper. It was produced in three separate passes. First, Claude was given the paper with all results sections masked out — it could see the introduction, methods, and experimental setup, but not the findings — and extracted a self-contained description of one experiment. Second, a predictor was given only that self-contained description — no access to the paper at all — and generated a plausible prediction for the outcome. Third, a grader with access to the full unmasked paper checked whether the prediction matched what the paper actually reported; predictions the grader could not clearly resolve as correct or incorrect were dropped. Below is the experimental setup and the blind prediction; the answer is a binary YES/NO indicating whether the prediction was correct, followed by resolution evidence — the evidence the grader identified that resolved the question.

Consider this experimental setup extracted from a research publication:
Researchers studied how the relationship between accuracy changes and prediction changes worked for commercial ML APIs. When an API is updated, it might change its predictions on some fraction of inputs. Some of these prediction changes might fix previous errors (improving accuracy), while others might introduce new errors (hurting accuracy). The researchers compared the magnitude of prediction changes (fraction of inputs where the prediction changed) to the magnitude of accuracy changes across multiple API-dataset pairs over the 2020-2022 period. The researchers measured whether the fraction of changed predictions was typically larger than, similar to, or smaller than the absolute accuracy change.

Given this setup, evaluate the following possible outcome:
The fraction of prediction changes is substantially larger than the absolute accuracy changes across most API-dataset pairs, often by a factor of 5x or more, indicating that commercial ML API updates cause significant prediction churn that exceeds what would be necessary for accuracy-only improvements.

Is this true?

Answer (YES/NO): YES